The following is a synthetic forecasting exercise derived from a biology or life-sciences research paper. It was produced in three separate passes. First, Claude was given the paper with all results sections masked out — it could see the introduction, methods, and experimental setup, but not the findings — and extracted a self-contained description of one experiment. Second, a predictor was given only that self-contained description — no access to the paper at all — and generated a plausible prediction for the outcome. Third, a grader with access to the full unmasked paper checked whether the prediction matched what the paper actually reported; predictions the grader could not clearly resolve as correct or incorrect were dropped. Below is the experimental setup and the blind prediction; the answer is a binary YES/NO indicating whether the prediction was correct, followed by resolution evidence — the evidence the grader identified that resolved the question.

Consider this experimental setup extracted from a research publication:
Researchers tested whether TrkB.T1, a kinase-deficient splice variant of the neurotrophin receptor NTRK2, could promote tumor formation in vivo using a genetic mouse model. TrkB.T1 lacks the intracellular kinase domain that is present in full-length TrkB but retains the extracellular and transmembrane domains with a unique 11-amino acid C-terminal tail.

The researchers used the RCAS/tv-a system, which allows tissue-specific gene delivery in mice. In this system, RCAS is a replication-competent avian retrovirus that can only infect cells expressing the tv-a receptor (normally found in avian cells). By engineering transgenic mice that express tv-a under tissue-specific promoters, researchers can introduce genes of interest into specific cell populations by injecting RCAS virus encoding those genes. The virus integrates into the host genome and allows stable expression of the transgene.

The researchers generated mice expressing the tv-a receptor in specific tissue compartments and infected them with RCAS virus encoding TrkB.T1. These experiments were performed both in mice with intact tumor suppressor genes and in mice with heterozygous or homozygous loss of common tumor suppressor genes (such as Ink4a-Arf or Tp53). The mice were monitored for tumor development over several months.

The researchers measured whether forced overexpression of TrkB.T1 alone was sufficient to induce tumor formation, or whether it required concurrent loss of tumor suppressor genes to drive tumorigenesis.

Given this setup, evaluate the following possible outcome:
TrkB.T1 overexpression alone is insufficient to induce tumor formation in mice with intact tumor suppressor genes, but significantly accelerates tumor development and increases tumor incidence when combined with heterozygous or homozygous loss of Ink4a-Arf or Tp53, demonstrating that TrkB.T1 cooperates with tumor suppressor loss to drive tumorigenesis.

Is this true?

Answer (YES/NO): NO